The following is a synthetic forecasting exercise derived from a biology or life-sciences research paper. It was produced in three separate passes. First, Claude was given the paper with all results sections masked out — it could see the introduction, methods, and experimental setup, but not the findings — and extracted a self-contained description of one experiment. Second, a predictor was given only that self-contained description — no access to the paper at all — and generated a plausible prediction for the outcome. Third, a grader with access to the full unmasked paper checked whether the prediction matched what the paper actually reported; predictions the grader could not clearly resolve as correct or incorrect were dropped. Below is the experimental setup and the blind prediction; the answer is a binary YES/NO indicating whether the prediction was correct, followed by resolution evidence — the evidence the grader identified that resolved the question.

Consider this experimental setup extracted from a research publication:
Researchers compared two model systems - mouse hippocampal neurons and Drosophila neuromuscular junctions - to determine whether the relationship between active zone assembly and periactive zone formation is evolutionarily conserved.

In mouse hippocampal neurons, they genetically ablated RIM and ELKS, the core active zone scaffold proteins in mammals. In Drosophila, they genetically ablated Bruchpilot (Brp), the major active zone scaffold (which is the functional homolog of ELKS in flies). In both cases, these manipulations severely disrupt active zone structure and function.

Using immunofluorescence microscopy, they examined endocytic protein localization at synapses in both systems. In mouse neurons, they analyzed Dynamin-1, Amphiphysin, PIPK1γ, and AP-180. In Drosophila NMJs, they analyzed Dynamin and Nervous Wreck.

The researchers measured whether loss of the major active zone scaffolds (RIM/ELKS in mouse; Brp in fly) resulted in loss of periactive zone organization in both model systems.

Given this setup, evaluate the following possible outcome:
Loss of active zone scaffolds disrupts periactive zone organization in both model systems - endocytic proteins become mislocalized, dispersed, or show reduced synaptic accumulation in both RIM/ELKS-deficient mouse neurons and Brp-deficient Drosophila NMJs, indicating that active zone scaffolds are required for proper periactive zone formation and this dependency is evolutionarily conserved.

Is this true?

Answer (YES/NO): NO